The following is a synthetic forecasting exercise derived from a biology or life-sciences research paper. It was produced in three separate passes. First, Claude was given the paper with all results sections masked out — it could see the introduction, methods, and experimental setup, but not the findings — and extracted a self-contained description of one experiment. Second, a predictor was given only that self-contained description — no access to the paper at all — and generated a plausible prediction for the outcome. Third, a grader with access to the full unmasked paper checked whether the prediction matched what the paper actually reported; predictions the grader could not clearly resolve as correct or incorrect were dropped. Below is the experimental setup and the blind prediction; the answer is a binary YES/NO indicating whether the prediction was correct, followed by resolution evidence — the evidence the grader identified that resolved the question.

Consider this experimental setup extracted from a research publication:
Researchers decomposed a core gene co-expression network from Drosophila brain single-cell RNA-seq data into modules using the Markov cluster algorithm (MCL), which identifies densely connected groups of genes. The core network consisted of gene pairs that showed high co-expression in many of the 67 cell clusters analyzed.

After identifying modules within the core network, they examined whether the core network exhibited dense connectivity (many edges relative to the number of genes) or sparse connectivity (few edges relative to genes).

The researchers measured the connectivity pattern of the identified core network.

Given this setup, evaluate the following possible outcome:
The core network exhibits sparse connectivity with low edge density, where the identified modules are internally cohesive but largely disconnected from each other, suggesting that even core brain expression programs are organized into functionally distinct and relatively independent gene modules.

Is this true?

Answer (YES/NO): NO